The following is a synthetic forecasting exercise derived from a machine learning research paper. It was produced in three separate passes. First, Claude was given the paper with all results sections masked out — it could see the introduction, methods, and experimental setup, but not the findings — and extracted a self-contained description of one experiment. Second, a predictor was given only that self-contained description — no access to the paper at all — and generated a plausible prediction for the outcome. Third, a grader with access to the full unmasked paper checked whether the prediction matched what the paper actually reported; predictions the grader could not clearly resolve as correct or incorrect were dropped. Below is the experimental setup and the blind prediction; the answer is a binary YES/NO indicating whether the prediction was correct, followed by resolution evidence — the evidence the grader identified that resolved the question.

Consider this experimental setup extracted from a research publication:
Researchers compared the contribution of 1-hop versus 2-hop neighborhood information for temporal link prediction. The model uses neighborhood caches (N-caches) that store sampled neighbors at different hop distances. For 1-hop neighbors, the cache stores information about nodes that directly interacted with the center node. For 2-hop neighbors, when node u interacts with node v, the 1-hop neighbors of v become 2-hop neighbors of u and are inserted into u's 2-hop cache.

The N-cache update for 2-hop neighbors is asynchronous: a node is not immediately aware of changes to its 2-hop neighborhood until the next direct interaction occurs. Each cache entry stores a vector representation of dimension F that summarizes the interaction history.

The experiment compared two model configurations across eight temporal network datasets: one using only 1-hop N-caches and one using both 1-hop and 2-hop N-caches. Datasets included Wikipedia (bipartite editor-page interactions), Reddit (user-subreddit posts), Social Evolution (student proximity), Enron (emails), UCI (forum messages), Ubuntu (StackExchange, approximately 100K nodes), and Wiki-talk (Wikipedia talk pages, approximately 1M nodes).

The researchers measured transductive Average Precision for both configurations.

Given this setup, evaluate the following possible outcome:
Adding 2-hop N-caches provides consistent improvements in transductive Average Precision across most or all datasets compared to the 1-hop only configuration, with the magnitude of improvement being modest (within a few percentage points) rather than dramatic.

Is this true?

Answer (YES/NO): NO